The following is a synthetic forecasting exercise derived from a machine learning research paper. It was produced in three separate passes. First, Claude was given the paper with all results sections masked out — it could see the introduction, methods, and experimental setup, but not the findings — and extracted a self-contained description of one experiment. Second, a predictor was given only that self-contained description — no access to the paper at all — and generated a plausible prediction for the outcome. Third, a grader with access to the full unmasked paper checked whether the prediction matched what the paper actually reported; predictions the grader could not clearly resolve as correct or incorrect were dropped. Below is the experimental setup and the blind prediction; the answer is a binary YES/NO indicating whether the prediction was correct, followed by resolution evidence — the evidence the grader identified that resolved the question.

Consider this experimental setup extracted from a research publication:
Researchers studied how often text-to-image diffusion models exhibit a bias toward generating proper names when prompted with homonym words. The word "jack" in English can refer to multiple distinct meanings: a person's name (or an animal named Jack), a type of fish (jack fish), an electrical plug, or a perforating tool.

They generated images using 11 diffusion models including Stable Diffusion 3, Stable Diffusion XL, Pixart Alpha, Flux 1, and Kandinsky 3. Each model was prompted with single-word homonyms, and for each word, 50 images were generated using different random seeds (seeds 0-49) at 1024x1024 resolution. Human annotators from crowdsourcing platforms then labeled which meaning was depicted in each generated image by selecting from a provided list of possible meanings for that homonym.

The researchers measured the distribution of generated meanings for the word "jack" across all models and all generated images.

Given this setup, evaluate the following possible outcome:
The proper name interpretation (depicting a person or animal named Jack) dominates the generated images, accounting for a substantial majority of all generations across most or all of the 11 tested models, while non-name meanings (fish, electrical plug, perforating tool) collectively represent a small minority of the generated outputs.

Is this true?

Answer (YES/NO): YES